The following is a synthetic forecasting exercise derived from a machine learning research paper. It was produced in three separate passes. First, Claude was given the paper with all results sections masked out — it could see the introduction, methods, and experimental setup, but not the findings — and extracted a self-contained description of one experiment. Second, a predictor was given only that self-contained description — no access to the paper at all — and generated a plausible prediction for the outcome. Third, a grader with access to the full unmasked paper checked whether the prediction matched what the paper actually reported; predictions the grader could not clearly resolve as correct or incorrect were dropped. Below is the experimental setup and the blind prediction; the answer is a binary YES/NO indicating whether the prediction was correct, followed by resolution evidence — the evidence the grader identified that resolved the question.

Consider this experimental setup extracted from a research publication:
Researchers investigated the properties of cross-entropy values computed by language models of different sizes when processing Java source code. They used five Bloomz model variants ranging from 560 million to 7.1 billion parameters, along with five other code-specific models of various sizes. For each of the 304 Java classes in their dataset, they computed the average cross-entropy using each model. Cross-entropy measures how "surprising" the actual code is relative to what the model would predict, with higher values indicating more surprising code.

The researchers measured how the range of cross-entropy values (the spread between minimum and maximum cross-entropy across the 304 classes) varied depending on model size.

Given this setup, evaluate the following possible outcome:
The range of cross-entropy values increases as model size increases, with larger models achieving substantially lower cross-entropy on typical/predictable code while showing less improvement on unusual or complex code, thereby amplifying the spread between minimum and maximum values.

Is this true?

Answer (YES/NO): NO